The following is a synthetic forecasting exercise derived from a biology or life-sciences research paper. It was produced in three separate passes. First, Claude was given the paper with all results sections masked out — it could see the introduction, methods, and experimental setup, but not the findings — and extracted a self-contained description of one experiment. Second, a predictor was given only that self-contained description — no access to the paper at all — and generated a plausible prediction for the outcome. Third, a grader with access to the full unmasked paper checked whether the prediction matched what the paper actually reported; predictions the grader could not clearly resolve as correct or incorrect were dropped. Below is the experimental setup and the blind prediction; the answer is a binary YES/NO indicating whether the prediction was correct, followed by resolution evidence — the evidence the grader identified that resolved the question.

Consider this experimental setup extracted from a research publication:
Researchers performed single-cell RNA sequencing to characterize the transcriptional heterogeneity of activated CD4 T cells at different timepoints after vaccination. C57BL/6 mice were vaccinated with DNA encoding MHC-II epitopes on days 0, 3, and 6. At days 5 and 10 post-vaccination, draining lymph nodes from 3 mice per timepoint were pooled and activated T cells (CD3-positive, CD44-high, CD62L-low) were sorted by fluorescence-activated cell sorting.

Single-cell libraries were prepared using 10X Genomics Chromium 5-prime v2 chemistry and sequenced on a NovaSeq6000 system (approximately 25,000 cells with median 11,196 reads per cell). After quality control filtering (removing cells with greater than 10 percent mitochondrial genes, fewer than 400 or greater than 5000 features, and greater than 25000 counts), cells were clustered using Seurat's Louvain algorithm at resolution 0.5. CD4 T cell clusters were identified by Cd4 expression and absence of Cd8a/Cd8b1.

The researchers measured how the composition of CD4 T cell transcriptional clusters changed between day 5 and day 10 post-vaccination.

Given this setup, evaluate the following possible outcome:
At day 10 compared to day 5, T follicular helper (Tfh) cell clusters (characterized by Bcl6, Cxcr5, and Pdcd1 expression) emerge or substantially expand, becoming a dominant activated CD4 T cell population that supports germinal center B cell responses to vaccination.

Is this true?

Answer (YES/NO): NO